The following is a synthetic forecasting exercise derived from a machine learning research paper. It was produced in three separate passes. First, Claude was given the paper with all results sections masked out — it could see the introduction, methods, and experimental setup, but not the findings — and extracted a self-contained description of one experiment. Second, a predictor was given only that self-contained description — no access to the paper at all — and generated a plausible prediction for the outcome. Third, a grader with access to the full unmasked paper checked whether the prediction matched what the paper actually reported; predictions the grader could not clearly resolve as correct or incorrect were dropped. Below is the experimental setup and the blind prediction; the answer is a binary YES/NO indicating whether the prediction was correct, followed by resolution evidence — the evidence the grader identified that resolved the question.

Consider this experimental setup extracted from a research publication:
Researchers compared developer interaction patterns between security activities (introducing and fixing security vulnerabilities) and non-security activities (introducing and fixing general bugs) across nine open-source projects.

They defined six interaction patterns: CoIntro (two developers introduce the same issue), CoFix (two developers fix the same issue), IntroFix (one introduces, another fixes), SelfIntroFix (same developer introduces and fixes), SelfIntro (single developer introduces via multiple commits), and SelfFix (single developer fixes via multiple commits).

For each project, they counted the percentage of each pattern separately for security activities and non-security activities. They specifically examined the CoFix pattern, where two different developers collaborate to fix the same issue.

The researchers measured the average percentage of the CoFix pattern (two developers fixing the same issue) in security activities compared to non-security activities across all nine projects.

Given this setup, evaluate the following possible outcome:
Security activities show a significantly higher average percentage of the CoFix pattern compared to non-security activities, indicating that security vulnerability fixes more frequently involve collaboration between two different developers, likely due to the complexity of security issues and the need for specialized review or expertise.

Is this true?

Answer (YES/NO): NO